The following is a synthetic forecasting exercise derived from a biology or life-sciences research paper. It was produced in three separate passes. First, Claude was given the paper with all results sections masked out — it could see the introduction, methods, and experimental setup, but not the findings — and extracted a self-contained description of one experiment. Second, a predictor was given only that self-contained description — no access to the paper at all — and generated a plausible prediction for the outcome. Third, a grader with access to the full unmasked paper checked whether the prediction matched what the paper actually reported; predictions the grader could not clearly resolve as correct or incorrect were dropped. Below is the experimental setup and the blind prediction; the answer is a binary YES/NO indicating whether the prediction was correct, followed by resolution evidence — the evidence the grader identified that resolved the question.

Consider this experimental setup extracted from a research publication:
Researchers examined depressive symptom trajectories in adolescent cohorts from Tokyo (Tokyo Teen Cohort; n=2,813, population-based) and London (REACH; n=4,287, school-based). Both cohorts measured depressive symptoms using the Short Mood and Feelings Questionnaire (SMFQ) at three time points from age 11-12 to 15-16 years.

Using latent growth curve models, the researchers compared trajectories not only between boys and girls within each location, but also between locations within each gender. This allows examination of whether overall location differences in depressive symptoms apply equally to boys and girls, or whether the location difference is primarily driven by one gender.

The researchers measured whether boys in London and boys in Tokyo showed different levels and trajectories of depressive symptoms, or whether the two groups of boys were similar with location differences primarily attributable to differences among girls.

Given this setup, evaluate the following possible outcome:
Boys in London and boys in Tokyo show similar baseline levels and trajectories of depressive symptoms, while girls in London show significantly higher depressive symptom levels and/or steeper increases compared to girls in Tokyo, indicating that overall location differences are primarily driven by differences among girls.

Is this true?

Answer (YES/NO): NO